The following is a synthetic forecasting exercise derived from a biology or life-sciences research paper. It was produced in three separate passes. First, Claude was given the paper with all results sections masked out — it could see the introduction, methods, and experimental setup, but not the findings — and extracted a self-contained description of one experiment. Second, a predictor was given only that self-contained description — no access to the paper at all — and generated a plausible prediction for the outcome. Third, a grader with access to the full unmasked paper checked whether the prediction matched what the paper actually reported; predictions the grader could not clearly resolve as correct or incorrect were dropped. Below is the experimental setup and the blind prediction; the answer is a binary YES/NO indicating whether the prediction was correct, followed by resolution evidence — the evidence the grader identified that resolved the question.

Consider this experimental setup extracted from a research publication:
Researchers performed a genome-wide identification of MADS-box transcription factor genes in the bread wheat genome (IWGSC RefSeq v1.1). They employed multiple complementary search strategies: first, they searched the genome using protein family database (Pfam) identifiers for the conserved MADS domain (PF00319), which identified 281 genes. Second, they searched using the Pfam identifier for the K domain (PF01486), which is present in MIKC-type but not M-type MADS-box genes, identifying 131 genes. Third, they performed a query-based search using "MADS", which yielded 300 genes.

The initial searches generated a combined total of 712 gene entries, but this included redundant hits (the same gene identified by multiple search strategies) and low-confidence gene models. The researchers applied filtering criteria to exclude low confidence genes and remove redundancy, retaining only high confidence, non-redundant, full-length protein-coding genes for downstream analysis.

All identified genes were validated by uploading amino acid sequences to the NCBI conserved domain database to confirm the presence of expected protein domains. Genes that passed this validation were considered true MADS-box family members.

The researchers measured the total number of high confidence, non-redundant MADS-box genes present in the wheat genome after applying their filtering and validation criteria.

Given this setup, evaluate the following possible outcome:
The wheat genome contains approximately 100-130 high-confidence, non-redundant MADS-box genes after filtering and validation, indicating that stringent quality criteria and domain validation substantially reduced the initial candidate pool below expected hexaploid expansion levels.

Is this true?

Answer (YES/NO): NO